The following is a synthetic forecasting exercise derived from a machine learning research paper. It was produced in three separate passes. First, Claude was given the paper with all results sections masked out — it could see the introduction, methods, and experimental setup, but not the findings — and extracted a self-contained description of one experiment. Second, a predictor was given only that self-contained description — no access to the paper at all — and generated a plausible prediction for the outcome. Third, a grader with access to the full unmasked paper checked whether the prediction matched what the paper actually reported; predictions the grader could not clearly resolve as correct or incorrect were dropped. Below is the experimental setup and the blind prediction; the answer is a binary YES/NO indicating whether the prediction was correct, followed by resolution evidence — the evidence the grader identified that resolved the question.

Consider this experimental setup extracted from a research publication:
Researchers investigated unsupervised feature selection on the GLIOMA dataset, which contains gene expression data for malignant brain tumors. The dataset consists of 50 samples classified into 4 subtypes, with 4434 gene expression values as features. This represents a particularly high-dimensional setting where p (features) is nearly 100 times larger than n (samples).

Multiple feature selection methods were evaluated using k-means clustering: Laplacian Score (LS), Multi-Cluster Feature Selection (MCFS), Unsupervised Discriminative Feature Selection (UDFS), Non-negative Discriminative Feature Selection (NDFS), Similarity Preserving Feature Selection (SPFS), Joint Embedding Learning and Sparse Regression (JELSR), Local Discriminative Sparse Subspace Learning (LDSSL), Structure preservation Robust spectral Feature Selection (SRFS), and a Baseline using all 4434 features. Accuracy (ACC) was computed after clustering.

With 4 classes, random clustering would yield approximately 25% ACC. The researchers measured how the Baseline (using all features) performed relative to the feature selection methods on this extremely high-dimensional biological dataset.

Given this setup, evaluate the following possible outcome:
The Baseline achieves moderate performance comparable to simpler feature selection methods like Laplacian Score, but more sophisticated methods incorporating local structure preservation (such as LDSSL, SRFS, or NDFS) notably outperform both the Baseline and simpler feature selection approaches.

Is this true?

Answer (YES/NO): NO